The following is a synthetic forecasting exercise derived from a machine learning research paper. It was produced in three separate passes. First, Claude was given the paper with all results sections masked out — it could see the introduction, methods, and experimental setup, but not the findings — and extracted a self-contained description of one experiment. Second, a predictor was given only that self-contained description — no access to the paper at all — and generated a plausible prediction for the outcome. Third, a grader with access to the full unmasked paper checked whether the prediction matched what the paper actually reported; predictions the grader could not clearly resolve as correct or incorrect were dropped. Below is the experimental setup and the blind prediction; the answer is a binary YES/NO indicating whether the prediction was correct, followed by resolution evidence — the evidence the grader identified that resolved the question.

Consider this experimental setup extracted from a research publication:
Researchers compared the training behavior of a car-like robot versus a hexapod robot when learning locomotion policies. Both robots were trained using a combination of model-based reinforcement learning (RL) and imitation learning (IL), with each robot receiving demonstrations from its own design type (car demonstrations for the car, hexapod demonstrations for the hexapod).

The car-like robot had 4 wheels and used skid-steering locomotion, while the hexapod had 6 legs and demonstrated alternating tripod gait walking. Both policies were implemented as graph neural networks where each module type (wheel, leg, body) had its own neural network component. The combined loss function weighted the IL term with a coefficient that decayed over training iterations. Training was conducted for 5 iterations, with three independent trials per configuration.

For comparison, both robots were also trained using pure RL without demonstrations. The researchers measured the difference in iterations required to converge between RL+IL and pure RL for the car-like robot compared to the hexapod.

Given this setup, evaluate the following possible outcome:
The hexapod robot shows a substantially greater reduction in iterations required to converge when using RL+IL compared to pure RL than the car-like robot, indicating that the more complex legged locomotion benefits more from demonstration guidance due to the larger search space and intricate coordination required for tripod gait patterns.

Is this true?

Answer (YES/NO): YES